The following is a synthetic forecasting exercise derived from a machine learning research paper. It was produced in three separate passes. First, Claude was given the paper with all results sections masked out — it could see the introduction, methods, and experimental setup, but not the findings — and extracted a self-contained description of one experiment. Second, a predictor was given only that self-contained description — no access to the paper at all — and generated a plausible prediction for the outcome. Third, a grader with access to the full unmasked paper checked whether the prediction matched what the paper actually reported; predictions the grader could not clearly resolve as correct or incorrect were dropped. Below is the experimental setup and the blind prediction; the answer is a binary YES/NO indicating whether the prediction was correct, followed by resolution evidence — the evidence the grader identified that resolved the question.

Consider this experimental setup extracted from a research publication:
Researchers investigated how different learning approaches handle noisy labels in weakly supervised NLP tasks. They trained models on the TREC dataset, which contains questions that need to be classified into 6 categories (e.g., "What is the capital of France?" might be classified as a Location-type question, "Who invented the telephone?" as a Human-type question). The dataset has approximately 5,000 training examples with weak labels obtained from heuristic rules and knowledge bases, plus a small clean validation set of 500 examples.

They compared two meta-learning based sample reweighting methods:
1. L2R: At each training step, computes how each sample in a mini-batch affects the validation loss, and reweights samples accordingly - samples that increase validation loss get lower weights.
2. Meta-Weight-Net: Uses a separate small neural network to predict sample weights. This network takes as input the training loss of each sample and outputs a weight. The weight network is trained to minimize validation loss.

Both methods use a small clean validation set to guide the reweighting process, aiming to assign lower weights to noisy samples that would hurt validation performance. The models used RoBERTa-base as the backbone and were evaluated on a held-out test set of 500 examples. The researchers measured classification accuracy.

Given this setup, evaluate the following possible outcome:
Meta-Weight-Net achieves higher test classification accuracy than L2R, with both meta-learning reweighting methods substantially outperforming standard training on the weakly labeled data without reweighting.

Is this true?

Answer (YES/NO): NO